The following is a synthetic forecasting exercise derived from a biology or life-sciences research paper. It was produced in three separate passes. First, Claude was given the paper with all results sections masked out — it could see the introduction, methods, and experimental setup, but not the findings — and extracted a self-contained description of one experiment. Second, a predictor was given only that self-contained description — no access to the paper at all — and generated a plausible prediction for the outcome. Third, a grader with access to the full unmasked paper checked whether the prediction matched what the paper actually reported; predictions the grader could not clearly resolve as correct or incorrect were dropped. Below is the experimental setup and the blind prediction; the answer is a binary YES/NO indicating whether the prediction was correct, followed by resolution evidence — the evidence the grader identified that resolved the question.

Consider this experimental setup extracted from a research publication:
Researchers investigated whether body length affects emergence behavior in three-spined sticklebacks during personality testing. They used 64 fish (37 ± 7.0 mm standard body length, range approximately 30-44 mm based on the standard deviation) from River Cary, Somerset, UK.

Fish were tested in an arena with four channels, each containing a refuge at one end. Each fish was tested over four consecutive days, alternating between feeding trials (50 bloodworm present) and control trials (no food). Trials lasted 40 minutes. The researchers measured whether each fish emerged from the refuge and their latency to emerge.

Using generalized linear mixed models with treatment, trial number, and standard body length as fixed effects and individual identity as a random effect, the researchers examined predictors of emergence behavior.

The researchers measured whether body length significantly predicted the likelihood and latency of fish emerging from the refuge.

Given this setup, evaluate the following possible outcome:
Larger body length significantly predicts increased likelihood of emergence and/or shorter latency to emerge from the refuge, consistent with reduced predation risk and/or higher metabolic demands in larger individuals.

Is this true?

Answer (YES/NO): NO